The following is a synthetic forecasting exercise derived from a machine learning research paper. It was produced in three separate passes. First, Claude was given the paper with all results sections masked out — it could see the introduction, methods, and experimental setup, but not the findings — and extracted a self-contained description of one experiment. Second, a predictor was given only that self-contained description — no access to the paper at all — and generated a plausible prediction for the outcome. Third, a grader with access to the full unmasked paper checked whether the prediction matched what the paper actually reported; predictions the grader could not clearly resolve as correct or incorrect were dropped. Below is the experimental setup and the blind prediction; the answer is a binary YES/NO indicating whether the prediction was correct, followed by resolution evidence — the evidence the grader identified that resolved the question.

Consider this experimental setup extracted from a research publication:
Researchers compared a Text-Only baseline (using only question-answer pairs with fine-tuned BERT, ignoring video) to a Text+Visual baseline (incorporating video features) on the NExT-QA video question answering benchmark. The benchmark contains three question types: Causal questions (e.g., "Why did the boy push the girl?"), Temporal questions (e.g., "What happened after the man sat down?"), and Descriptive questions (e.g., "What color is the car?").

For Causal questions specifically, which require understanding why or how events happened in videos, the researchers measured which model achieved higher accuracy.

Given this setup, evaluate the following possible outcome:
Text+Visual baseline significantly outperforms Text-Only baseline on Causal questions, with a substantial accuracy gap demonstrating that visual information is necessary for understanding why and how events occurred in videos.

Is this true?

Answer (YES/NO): NO